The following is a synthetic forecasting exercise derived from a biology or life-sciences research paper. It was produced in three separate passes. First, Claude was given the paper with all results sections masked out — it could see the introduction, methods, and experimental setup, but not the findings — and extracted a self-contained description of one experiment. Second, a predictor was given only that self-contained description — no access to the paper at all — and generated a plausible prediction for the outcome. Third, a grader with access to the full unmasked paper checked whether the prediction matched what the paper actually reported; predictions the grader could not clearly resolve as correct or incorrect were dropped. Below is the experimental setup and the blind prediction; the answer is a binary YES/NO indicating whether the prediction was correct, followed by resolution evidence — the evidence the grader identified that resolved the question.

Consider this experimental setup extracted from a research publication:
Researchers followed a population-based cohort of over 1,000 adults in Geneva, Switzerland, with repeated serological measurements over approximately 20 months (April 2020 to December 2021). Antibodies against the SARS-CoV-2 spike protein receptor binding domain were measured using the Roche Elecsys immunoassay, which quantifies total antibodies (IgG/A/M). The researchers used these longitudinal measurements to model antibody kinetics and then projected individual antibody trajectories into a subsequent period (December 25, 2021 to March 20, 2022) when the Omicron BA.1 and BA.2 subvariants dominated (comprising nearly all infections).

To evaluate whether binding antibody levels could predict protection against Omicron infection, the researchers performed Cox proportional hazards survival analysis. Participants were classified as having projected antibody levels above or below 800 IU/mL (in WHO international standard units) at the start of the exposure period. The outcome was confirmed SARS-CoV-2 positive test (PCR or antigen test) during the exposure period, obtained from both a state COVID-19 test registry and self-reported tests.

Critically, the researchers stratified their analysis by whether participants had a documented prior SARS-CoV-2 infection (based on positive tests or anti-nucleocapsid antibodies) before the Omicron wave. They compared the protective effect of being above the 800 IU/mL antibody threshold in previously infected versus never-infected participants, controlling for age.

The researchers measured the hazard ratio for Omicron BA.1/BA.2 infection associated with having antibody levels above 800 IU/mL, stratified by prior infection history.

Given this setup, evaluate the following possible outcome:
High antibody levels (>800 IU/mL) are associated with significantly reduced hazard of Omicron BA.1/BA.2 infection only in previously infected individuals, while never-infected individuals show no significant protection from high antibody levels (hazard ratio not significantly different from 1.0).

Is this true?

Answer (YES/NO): NO